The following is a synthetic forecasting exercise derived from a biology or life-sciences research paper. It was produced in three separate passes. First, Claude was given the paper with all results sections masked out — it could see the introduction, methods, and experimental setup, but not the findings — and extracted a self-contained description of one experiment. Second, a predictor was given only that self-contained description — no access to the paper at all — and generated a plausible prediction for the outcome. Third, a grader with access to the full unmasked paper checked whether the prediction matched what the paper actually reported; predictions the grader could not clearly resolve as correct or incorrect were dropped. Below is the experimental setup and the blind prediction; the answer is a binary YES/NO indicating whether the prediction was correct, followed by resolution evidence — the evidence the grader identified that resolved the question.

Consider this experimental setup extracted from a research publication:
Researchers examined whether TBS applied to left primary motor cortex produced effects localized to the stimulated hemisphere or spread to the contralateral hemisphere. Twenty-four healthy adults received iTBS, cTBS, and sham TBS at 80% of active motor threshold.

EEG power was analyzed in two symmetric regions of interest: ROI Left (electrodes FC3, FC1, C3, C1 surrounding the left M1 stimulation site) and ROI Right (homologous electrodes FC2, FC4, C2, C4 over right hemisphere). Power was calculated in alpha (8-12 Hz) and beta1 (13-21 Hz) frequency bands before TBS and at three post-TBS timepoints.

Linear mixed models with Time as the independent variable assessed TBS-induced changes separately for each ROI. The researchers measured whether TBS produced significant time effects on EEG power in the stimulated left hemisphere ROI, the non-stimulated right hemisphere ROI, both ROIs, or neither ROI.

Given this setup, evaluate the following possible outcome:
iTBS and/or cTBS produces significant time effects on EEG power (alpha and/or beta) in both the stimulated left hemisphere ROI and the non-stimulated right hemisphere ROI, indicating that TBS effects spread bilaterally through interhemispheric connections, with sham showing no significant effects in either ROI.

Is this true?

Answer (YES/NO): NO